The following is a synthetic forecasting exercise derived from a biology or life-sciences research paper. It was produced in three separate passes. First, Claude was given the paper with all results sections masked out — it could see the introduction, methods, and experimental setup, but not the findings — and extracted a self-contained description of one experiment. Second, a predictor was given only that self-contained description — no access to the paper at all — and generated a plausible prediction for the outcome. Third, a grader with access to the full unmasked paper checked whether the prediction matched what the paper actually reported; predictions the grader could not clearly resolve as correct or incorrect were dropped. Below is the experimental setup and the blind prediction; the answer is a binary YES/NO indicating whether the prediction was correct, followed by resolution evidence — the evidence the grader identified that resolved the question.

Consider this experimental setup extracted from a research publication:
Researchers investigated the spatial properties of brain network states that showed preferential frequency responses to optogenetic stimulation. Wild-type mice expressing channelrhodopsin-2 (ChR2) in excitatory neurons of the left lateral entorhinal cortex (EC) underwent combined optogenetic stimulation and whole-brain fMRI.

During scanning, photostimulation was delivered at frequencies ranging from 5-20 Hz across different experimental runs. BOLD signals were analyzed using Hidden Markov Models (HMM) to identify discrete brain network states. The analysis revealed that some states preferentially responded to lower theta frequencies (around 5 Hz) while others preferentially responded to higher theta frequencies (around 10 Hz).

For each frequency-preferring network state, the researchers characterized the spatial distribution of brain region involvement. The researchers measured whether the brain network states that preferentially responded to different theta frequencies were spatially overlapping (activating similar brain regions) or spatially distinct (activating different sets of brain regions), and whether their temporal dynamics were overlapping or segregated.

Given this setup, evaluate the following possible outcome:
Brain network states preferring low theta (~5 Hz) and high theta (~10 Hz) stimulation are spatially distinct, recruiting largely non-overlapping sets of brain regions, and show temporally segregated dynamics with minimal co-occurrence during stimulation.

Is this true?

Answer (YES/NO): NO